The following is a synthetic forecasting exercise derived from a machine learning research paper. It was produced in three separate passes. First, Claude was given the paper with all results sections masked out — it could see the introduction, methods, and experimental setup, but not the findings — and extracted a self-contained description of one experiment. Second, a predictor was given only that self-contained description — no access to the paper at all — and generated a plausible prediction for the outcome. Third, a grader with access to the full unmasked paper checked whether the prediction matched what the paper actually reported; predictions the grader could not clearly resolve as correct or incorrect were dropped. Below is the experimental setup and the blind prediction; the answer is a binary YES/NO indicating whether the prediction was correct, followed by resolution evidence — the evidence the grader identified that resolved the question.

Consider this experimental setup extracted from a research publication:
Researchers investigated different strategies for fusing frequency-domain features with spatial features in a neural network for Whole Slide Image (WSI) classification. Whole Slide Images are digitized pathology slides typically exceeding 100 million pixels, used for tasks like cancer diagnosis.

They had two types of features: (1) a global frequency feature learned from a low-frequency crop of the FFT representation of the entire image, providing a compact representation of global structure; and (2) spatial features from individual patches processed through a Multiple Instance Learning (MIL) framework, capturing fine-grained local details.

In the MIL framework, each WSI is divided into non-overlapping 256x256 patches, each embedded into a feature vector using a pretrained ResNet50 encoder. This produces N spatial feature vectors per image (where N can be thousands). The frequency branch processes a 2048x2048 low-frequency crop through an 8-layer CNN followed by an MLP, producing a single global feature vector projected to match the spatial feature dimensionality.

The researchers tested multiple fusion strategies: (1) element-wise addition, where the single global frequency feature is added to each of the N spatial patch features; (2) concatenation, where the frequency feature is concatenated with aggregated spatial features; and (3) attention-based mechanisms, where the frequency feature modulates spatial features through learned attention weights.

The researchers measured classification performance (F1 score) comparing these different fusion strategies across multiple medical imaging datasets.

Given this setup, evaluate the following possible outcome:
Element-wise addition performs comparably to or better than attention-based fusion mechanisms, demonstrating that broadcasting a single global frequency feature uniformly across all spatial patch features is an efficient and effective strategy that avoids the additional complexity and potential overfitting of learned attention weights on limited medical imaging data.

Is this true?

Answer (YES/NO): NO